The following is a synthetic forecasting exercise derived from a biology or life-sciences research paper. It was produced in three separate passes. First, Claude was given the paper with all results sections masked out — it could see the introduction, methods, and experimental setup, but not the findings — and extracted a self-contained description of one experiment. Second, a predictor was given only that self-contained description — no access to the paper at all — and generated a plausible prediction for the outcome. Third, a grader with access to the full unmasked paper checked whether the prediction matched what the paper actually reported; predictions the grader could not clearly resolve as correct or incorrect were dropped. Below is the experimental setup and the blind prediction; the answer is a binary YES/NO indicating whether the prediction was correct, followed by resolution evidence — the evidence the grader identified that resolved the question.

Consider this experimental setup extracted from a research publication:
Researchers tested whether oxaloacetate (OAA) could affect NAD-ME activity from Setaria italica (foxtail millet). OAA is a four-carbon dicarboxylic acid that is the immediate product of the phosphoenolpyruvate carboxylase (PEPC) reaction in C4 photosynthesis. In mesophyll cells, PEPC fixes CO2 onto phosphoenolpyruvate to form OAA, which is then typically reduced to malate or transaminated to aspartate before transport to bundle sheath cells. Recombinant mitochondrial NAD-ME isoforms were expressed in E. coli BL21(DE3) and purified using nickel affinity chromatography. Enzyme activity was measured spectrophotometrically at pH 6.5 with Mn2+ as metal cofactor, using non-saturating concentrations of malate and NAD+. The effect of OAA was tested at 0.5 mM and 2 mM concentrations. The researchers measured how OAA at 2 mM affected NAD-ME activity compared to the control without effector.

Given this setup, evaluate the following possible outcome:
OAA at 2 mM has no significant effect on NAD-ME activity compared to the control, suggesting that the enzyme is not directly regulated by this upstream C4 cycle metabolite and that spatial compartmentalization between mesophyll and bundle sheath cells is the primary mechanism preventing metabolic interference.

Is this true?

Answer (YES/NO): NO